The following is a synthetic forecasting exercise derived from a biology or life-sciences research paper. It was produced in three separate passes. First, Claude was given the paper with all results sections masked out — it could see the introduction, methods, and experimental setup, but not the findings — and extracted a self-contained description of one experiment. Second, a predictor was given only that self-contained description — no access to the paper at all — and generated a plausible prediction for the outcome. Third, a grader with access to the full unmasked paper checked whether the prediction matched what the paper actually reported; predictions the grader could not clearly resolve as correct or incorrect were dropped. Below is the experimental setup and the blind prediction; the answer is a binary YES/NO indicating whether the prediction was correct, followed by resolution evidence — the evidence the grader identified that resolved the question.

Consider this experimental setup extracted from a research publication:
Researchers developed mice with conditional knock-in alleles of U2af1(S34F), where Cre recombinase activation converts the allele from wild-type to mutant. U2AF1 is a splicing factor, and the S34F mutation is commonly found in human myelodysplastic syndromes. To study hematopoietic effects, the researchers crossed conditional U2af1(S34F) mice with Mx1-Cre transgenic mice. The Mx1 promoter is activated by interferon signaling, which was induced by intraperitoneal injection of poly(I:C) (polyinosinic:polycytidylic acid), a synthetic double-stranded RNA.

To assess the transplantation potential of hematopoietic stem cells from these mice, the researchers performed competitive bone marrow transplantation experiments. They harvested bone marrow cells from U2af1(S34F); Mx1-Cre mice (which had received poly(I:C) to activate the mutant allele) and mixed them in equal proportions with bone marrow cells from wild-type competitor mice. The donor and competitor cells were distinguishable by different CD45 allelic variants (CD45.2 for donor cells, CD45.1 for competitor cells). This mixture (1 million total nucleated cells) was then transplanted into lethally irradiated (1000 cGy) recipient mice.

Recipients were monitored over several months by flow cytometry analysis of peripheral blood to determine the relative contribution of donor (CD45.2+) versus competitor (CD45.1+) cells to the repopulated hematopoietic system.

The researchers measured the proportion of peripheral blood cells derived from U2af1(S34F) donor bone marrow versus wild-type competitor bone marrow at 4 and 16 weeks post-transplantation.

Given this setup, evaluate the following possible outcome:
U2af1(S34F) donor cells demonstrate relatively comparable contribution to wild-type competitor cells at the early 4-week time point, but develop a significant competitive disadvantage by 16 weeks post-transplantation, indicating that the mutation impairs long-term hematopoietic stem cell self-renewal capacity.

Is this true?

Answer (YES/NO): YES